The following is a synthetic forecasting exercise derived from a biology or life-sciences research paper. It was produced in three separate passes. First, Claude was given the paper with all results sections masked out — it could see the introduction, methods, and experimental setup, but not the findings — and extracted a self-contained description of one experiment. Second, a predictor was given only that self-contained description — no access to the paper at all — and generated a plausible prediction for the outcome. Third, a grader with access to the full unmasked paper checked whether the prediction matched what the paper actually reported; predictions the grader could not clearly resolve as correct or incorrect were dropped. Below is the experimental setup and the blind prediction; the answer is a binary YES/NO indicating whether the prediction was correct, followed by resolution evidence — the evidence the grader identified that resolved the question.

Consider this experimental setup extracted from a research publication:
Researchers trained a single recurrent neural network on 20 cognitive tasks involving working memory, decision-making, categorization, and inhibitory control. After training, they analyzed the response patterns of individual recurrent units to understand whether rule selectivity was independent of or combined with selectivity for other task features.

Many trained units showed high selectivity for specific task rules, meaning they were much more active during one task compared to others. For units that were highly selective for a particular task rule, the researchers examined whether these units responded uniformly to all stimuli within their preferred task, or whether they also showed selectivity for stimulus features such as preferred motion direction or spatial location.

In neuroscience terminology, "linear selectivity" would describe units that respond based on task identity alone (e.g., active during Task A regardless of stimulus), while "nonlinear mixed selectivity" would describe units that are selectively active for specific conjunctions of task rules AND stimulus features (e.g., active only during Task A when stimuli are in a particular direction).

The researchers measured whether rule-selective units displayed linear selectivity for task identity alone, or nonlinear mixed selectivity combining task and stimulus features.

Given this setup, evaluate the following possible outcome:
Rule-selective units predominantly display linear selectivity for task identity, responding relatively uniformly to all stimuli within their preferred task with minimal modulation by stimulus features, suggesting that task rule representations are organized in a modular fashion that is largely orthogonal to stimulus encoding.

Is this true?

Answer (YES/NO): NO